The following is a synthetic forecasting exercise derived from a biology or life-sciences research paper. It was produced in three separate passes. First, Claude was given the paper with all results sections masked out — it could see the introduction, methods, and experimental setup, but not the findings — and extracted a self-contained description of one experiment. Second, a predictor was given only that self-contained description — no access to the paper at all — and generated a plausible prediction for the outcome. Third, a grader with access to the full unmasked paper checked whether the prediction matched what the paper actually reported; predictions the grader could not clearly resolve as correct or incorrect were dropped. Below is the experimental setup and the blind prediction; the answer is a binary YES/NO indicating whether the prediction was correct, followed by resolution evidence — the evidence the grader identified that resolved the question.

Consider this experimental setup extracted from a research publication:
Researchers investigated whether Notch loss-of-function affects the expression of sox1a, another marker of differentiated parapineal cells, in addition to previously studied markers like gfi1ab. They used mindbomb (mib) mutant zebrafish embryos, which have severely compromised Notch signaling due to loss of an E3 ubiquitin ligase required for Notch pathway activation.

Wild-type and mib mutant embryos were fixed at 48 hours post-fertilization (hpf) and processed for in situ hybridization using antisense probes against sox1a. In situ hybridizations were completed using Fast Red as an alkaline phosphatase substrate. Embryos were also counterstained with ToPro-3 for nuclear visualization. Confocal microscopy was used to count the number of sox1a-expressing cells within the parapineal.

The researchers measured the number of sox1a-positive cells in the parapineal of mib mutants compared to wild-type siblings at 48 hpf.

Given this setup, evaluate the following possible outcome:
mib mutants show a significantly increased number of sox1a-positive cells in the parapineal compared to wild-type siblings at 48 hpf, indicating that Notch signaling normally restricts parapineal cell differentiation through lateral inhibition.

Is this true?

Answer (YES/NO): YES